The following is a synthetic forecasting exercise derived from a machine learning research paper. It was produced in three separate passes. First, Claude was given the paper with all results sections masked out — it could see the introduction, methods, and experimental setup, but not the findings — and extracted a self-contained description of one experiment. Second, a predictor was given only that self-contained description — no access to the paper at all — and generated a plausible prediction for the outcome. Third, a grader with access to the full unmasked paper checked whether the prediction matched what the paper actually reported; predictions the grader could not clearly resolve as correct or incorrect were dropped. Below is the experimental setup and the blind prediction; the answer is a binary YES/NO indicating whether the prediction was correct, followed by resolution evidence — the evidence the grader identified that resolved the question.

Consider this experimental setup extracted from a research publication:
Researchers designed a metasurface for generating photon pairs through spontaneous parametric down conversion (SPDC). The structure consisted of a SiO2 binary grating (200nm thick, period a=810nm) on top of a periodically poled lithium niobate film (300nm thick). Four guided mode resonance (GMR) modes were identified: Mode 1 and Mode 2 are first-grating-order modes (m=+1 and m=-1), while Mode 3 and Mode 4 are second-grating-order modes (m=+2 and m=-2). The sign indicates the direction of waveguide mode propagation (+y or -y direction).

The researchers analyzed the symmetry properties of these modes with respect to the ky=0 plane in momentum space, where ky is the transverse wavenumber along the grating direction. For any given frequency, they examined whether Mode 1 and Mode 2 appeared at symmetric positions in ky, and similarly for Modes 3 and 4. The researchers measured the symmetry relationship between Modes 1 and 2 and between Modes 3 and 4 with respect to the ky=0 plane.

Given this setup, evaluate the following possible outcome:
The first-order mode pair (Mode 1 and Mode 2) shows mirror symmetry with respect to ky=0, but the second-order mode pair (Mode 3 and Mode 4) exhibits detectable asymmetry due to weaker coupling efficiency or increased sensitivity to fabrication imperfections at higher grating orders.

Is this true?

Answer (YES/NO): NO